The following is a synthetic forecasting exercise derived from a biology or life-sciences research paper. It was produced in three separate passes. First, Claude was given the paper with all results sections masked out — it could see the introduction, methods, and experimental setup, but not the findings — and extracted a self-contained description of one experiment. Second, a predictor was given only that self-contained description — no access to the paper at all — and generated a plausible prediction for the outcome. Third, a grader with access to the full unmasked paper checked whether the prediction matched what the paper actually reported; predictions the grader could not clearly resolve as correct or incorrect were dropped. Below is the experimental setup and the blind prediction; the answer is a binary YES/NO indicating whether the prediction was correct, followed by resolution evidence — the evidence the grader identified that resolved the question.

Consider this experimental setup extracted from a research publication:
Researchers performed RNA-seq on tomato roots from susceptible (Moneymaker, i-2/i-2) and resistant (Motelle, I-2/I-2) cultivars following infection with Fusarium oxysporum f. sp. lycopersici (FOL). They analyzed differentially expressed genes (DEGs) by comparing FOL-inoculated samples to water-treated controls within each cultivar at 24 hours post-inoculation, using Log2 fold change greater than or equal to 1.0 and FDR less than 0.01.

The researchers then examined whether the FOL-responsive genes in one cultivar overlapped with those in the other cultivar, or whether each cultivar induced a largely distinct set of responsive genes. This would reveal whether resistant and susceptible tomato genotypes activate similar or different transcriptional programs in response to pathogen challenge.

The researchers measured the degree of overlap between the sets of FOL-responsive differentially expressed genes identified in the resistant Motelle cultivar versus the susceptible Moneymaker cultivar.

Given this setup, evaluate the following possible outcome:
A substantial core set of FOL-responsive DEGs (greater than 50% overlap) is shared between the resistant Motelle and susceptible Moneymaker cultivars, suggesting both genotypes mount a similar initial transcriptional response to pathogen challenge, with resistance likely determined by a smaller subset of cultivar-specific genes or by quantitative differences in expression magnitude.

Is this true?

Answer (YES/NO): YES